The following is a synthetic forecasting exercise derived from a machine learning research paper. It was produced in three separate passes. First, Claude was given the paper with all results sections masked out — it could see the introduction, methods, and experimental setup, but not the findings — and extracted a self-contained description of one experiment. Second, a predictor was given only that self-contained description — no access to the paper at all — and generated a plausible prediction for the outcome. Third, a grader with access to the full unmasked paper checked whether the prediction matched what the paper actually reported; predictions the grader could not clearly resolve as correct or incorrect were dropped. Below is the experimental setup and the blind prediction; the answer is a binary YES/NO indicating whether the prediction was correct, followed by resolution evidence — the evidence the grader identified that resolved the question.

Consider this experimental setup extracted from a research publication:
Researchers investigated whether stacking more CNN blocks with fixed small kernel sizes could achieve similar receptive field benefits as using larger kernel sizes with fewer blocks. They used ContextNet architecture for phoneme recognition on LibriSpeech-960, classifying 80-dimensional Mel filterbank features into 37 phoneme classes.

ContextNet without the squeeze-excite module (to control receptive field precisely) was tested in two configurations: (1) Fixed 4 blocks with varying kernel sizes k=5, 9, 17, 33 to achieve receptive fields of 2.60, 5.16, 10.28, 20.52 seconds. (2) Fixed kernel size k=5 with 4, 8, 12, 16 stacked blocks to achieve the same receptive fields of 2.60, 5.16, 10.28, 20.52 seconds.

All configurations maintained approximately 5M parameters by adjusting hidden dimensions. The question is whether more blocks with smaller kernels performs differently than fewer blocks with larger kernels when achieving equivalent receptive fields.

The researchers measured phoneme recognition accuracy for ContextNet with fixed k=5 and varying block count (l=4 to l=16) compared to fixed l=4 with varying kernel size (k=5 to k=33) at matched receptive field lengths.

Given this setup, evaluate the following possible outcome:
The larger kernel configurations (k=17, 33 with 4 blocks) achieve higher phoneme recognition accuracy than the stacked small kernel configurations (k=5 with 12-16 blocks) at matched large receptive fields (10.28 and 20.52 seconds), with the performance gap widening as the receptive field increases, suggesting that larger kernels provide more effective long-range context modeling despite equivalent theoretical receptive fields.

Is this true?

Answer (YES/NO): NO